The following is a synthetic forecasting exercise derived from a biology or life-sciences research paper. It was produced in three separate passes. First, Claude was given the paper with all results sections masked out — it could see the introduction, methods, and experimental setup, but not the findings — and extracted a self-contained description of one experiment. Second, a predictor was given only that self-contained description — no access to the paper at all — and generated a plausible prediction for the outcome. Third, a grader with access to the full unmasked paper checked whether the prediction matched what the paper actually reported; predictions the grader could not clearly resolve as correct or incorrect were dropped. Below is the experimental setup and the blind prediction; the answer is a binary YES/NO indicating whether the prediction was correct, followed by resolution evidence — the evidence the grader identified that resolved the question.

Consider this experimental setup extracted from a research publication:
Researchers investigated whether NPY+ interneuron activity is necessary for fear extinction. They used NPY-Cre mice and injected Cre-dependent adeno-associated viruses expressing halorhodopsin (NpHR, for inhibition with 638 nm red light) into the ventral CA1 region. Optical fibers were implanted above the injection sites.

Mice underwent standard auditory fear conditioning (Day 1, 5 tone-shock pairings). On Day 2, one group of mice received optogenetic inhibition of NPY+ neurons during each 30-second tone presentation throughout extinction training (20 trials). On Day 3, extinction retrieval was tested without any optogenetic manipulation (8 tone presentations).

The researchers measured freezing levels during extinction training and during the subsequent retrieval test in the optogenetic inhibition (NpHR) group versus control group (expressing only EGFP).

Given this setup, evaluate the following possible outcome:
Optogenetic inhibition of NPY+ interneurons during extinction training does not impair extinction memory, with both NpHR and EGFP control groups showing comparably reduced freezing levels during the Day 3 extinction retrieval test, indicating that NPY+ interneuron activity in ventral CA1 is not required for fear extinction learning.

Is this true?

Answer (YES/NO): NO